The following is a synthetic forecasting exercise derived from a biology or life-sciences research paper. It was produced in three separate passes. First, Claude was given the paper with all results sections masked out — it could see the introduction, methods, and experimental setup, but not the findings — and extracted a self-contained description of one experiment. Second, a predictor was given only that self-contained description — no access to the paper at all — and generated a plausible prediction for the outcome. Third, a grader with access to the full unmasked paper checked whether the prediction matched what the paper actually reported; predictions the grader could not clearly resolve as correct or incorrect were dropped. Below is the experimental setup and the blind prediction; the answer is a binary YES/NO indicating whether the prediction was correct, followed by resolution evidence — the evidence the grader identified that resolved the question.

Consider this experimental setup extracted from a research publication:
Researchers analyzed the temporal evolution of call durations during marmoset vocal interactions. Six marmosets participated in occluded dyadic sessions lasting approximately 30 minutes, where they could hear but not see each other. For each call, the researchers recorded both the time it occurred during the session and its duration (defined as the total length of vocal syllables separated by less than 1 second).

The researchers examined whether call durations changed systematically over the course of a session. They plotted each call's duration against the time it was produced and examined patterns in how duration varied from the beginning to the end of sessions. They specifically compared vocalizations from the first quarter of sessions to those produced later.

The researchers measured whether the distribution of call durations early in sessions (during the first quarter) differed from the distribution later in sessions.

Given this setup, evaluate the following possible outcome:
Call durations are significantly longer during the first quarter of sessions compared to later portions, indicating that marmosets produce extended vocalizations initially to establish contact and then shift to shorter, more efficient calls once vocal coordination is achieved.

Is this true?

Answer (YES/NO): YES